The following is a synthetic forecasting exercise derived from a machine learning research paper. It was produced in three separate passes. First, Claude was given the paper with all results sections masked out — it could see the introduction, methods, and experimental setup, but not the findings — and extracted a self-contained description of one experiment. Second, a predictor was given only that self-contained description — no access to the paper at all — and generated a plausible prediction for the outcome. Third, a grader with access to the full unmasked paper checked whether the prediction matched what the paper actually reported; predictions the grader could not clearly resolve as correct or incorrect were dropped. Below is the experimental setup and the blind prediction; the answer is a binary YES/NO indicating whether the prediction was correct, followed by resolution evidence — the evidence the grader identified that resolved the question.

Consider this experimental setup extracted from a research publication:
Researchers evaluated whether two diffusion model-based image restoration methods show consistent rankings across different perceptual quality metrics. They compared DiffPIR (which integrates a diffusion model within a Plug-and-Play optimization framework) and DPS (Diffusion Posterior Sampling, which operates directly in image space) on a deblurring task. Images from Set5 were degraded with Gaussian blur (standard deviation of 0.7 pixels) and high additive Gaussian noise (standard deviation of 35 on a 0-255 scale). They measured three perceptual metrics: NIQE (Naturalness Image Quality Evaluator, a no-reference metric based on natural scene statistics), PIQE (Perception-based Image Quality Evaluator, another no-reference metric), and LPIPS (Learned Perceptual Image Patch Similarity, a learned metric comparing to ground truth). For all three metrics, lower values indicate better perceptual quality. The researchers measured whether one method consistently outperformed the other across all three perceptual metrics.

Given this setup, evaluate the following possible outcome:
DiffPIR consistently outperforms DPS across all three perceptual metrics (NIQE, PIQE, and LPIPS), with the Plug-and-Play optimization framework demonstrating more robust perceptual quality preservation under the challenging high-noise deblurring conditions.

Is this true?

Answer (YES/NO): NO